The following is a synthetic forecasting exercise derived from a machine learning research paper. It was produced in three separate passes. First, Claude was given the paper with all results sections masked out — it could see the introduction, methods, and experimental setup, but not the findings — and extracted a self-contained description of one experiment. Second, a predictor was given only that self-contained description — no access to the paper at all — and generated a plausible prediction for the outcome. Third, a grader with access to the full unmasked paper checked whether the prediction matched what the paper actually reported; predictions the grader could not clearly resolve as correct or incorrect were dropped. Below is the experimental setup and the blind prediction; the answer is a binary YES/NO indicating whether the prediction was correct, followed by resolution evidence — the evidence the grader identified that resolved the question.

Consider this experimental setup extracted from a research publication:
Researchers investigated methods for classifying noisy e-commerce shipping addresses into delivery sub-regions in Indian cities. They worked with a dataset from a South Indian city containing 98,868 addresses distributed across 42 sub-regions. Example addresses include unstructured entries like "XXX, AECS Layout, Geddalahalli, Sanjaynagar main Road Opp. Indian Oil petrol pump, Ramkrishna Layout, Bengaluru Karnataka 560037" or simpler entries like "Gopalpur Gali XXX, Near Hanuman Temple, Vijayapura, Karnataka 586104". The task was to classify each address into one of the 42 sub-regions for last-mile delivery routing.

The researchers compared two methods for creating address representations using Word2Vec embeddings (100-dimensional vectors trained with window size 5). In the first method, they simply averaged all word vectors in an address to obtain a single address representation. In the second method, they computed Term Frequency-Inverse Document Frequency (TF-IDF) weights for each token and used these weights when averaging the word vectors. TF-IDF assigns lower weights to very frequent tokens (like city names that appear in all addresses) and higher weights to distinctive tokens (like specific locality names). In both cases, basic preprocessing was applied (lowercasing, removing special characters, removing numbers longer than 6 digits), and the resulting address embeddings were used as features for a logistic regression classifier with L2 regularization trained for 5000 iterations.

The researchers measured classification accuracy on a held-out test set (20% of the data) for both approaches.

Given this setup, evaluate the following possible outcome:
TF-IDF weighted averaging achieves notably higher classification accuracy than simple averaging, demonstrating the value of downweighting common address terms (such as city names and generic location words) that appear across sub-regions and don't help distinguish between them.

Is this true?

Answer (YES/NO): YES